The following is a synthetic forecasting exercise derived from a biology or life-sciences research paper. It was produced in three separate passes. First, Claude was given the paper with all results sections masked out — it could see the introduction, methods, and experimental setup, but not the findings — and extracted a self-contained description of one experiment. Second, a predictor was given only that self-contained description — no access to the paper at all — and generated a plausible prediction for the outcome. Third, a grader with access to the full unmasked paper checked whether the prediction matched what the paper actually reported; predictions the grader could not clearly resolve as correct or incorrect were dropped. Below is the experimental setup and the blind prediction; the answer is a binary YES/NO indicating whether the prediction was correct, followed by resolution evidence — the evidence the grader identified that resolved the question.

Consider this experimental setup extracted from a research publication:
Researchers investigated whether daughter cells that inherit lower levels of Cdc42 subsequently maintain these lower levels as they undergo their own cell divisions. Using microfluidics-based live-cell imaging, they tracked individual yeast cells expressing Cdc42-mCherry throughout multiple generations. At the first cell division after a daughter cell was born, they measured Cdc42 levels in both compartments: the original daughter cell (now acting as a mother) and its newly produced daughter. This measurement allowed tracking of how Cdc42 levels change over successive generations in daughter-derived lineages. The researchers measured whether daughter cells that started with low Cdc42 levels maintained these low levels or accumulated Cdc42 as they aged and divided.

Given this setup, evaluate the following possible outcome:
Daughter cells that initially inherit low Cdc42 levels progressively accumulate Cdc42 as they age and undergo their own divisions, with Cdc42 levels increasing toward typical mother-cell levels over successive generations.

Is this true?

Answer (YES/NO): YES